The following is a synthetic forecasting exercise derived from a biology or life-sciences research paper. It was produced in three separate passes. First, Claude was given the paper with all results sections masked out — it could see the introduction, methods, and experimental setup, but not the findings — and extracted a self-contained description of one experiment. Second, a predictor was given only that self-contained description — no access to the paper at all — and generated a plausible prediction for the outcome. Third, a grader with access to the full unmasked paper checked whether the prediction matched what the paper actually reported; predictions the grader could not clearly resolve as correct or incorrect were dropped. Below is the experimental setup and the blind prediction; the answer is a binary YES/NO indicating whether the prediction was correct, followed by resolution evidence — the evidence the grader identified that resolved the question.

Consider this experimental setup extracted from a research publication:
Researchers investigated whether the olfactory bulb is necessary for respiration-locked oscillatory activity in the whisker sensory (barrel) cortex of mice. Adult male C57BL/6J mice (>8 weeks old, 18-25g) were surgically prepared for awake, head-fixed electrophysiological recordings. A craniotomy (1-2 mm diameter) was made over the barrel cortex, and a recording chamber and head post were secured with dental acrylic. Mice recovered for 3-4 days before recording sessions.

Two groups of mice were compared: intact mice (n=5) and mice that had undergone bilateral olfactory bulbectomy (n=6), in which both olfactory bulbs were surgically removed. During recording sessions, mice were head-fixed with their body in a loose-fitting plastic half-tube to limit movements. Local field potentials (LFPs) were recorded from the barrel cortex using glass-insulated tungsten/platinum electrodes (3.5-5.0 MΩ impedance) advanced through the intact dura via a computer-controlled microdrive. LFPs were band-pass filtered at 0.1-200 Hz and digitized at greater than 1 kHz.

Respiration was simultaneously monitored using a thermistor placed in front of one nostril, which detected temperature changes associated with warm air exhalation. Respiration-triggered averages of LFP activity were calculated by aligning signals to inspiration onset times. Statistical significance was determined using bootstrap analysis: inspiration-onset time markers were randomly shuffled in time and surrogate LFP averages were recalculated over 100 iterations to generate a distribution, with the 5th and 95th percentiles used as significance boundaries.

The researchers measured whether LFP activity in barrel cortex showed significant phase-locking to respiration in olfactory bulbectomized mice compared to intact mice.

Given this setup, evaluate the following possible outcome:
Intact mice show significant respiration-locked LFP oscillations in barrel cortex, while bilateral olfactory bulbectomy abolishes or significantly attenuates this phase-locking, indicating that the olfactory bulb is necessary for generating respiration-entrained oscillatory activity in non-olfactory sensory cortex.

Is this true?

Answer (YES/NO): YES